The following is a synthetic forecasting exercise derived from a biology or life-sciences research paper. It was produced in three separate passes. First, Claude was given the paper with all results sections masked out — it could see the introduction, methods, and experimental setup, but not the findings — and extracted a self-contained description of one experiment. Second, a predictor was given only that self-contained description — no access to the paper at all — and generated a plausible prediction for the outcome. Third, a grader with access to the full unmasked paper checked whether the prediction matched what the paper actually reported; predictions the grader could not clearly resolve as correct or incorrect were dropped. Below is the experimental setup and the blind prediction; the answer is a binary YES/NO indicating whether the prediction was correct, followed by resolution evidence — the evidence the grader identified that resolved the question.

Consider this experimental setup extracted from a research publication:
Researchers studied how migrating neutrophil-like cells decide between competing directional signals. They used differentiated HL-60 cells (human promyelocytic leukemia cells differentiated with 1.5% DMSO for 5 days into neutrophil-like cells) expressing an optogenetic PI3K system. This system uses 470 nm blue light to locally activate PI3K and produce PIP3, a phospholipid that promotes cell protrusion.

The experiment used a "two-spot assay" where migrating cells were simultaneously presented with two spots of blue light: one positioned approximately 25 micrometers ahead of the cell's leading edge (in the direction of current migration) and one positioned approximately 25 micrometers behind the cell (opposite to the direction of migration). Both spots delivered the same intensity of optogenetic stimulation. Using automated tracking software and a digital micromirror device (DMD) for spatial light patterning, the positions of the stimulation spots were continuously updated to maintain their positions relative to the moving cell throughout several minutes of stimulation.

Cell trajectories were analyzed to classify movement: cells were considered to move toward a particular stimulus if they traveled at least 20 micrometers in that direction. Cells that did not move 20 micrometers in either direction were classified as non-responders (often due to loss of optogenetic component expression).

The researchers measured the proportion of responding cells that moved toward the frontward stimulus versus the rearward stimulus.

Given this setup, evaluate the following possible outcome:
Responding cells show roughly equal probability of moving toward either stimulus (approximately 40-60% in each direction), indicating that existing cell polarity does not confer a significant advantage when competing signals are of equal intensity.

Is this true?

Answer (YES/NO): NO